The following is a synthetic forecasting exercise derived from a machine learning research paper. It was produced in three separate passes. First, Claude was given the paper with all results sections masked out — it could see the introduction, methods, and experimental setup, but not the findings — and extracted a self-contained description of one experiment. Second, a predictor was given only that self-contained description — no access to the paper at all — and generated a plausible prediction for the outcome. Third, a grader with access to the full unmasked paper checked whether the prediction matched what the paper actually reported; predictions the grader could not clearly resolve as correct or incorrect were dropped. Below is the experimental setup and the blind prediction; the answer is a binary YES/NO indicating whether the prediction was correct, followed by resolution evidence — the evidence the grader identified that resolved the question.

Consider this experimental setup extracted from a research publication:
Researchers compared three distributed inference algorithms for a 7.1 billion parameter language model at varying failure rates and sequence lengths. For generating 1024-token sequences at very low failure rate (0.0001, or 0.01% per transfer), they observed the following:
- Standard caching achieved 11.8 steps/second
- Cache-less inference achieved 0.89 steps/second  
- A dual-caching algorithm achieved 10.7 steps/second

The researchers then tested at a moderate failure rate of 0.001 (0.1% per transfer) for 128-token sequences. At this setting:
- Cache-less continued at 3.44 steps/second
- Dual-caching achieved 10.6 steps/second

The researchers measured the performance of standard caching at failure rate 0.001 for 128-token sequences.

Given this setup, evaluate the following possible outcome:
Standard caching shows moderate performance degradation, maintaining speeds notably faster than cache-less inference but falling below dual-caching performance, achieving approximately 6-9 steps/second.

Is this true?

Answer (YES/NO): NO